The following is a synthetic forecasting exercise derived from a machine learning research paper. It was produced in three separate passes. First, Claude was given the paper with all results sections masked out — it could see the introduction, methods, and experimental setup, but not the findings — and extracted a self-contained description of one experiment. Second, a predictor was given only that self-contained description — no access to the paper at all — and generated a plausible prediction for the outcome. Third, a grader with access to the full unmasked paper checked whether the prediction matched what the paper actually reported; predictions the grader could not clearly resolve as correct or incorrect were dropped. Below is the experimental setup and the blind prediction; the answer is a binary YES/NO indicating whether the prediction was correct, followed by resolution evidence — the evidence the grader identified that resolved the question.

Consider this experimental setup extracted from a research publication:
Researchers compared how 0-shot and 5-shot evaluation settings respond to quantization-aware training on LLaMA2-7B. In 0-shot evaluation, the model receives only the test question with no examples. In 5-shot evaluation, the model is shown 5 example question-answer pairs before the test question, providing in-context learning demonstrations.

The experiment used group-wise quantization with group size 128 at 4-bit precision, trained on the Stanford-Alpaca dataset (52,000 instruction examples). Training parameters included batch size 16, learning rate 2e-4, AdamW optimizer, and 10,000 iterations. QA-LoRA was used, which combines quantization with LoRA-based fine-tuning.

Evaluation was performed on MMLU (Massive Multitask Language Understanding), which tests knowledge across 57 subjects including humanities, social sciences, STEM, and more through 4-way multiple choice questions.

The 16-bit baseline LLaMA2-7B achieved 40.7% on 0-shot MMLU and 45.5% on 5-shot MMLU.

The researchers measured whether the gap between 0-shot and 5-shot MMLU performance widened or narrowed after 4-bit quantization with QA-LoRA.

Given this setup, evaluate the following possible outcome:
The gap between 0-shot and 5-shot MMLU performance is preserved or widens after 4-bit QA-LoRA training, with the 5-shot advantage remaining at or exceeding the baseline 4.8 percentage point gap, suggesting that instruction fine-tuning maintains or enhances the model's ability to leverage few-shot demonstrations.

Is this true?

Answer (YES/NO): NO